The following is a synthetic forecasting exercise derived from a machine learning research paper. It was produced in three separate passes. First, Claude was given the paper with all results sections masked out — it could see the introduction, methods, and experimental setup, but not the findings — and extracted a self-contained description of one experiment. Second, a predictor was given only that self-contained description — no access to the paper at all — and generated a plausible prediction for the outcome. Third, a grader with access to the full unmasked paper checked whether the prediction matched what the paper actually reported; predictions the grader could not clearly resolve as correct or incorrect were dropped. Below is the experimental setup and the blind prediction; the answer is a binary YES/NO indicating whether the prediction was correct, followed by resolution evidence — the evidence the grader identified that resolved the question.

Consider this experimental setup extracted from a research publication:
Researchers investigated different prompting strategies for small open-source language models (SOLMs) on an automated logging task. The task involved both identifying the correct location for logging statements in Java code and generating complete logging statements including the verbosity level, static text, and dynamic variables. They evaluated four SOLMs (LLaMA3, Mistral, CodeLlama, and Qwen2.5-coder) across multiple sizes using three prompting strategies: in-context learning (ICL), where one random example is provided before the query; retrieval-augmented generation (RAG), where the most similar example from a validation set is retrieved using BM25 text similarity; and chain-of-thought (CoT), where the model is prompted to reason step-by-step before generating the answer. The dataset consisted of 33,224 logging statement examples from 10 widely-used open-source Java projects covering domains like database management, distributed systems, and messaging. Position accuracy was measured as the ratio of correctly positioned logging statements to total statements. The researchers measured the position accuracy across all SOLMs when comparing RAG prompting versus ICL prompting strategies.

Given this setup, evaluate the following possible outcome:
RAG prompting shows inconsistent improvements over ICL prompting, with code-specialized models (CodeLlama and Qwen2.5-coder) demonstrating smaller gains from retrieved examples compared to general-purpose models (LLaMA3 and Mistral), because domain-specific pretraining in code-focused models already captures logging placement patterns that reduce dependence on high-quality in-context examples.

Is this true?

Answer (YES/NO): YES